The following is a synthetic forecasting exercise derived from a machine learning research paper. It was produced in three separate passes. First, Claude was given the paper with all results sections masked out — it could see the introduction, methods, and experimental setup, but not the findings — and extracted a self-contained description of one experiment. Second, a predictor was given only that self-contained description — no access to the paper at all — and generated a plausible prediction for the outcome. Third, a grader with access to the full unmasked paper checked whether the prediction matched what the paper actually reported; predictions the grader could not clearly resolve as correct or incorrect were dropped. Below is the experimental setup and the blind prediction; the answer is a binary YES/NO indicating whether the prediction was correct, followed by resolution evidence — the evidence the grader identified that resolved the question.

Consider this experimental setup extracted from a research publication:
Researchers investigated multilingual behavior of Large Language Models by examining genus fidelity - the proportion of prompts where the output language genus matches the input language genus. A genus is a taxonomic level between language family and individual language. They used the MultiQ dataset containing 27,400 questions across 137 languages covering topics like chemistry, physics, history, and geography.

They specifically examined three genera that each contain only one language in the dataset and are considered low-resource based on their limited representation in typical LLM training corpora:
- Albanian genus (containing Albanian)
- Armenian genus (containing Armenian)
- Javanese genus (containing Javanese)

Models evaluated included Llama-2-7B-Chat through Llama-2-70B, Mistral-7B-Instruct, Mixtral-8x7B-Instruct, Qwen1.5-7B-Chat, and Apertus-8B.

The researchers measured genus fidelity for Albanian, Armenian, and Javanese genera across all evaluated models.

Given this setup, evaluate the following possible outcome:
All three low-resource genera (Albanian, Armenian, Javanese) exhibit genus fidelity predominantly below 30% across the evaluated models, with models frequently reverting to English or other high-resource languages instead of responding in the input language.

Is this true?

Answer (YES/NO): NO